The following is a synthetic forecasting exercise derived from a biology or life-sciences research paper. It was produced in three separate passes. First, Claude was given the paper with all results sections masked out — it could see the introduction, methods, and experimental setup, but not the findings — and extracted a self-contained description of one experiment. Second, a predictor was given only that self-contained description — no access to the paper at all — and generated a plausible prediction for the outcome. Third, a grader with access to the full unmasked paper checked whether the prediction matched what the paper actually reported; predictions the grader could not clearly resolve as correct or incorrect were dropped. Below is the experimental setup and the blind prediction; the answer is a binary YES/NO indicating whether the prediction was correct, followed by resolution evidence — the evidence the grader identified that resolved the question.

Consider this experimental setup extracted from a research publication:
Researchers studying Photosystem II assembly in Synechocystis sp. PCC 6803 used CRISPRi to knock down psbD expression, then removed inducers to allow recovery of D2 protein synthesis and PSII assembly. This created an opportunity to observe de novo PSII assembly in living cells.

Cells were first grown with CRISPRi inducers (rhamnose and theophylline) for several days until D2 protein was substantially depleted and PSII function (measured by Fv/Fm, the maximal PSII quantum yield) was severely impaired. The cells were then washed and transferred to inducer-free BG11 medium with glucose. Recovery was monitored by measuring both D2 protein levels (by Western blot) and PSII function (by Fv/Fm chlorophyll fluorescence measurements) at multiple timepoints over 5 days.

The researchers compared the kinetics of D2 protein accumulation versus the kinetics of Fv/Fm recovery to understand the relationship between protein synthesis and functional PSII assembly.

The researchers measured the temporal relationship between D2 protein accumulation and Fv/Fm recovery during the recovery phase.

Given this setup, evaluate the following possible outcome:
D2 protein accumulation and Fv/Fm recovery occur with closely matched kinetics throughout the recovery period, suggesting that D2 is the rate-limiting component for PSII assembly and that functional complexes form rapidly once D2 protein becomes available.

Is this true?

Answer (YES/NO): NO